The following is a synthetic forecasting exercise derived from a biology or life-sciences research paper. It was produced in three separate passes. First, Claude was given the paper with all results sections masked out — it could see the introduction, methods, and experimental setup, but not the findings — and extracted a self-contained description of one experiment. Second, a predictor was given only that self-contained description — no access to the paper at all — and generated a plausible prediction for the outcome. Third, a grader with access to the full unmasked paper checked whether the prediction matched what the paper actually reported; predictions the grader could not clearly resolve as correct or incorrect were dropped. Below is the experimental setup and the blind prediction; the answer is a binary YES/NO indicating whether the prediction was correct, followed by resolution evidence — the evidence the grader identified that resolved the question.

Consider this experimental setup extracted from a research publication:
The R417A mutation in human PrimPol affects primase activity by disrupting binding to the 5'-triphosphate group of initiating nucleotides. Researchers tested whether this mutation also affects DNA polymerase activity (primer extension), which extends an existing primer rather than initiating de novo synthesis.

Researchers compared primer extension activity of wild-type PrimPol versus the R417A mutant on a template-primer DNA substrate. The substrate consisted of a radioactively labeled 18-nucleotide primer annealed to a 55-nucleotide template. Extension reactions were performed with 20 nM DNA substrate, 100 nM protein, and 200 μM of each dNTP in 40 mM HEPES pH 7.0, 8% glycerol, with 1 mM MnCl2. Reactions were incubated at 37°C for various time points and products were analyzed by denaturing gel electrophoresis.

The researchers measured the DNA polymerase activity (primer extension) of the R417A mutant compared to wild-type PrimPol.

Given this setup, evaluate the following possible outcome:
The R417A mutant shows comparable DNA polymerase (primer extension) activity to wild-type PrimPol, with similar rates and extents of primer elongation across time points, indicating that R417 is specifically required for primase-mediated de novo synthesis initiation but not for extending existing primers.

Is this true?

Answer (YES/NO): YES